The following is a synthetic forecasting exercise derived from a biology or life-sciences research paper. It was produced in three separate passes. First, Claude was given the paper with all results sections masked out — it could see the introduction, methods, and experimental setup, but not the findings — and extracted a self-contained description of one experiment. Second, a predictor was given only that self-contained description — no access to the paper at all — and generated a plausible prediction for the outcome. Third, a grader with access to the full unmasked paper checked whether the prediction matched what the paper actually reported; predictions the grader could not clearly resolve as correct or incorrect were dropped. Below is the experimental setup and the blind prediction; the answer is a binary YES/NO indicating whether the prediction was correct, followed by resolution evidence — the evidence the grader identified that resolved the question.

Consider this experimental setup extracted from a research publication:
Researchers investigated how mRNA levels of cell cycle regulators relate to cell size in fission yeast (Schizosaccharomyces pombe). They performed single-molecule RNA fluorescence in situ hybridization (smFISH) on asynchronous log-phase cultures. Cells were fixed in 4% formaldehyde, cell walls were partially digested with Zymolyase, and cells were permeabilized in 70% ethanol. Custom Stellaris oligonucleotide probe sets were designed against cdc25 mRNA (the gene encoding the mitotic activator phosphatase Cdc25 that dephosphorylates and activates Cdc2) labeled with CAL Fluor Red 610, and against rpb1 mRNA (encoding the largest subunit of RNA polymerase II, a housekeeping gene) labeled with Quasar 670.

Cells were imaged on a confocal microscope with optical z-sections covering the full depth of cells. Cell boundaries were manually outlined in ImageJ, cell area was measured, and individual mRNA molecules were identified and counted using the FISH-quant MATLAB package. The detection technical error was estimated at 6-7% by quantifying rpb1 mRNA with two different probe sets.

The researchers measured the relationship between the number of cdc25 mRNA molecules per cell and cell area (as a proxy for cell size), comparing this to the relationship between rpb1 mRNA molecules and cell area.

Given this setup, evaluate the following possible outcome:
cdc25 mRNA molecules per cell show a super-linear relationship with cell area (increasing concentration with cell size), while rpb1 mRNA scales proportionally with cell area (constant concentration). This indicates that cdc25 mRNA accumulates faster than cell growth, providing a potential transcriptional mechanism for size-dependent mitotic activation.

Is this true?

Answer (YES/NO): YES